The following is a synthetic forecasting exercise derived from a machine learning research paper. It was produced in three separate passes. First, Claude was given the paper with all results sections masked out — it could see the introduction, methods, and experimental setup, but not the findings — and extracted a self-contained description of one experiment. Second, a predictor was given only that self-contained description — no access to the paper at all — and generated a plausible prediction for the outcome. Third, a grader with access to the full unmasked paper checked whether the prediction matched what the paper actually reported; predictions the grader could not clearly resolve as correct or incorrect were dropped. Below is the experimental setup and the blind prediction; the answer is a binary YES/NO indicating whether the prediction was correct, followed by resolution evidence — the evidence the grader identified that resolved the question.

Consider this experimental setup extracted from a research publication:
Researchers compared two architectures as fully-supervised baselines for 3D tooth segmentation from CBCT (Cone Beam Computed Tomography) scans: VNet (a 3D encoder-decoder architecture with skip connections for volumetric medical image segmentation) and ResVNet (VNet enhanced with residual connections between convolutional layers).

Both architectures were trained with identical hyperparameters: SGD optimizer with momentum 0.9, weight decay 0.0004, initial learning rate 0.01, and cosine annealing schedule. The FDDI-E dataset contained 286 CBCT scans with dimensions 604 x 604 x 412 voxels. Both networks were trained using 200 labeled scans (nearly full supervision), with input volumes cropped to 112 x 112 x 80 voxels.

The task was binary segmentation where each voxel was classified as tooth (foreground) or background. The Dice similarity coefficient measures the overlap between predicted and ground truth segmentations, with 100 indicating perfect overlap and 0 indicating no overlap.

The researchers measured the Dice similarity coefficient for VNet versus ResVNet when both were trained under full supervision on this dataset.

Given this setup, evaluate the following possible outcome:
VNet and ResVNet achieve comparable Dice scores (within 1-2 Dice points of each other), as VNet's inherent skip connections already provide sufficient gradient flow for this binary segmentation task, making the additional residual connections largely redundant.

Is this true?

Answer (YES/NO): NO